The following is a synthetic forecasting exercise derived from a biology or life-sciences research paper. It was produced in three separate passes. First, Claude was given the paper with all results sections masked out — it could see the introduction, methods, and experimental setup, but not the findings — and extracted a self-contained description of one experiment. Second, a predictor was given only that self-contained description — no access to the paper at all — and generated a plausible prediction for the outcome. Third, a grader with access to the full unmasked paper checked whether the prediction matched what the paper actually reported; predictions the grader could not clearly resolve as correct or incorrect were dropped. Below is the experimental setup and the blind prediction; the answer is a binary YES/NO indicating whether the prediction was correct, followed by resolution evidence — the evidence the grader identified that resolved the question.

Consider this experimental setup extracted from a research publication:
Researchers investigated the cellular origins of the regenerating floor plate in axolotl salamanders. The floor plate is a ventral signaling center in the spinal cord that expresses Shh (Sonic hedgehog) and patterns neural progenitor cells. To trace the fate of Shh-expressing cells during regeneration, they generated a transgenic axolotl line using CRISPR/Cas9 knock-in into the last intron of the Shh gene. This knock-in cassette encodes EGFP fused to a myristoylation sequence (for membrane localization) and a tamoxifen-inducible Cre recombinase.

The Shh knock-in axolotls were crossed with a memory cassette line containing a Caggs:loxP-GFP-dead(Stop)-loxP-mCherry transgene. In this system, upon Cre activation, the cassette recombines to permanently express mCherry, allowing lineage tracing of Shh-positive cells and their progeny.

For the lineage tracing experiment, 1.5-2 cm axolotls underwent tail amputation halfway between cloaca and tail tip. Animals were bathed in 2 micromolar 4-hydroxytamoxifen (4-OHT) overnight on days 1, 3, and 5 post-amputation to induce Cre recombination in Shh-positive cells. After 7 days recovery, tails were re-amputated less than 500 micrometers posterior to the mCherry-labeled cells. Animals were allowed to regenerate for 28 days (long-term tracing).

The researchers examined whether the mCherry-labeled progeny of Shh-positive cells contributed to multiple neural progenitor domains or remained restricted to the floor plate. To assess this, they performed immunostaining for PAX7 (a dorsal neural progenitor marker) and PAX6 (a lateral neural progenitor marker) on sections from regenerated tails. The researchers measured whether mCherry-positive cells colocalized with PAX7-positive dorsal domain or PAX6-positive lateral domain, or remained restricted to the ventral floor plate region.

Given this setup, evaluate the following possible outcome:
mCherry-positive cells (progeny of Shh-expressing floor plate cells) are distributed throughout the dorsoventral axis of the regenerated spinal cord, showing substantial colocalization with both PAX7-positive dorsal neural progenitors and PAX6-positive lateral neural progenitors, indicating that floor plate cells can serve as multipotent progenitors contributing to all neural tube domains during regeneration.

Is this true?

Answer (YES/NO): NO